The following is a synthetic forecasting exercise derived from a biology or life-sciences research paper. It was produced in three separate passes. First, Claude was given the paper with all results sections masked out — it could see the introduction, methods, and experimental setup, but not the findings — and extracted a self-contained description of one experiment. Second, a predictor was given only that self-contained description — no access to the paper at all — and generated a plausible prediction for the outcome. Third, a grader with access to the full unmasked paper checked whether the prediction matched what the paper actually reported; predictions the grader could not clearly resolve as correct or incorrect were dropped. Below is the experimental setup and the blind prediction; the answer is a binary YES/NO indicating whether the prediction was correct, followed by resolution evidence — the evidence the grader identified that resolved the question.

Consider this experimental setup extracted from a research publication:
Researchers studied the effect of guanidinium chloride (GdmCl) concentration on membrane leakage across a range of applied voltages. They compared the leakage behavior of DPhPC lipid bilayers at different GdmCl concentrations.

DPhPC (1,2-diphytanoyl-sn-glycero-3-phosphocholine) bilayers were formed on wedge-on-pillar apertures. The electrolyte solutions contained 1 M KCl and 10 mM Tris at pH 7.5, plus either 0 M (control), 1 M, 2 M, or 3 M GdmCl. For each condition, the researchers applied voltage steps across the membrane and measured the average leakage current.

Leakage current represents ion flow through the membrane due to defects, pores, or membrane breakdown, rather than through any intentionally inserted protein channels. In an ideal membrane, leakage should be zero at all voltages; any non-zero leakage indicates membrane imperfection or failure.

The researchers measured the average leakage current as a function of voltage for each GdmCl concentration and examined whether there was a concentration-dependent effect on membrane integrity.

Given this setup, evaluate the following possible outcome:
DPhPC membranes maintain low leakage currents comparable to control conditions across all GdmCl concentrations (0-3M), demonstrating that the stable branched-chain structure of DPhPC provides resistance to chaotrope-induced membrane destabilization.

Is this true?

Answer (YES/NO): NO